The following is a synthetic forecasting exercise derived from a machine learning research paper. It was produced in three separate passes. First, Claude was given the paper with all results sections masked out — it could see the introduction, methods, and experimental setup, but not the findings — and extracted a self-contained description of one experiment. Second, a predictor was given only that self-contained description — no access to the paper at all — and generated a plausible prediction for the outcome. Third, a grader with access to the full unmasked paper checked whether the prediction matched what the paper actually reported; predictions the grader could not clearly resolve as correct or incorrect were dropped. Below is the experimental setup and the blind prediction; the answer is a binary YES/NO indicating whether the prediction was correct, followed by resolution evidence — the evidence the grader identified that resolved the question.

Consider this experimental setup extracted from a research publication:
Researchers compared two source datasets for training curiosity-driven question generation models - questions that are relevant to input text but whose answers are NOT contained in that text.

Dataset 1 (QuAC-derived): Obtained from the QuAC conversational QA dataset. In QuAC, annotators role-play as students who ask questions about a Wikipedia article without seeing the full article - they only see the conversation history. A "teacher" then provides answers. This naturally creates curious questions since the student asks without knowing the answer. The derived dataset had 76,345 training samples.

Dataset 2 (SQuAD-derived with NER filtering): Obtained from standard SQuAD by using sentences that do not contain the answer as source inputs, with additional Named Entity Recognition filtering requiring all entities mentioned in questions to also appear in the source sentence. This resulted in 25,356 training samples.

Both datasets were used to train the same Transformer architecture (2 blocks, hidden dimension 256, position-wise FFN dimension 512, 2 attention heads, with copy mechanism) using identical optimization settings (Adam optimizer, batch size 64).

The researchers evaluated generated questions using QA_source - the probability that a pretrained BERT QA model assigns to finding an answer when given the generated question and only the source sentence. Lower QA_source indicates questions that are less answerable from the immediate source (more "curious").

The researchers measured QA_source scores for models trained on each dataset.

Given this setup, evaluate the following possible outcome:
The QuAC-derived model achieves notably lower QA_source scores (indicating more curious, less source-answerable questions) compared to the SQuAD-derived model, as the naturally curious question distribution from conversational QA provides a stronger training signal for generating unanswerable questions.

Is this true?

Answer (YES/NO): YES